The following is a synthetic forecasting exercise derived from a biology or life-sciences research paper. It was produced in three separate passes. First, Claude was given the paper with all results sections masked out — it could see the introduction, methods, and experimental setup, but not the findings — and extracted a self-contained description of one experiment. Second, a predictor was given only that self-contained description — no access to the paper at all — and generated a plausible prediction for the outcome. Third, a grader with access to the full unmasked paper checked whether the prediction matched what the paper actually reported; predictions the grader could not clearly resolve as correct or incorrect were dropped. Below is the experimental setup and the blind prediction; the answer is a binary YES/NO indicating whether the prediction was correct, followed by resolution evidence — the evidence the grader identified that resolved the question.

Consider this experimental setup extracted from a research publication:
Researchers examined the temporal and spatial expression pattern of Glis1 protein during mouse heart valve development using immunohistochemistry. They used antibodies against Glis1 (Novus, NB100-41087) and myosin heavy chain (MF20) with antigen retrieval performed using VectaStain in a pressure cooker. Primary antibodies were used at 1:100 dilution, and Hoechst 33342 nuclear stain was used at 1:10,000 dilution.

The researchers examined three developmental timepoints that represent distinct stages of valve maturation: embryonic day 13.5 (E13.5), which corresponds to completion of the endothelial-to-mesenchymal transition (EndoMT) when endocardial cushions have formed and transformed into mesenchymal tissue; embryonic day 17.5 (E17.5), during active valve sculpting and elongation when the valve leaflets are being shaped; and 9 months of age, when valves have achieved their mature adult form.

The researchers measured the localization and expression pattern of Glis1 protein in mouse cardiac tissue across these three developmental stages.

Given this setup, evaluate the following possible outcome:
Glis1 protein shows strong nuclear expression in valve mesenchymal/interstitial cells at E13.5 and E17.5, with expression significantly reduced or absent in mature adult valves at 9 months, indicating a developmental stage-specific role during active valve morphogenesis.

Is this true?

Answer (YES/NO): YES